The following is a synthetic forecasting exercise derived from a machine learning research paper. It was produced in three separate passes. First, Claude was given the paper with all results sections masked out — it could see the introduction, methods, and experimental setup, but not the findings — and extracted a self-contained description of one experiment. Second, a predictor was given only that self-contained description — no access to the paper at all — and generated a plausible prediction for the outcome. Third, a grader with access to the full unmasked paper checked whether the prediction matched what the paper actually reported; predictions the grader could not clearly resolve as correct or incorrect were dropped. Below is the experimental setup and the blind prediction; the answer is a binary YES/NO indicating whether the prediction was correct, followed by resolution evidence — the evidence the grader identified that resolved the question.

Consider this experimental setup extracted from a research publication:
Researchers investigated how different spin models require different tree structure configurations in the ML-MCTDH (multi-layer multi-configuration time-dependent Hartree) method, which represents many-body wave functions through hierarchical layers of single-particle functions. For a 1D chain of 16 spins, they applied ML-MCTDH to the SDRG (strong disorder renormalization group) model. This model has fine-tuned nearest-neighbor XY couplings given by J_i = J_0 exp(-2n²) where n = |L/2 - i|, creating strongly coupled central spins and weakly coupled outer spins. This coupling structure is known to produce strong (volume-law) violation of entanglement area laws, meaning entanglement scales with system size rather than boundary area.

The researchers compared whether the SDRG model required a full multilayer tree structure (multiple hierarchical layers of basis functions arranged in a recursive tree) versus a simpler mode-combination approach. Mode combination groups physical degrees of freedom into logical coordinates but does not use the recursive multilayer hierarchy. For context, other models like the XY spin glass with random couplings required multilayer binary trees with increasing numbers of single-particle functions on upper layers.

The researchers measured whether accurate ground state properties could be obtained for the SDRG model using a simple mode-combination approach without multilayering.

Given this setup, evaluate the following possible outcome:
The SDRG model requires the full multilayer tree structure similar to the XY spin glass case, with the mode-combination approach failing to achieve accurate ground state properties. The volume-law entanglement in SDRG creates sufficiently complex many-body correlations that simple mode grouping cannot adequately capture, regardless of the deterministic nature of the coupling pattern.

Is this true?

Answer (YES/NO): NO